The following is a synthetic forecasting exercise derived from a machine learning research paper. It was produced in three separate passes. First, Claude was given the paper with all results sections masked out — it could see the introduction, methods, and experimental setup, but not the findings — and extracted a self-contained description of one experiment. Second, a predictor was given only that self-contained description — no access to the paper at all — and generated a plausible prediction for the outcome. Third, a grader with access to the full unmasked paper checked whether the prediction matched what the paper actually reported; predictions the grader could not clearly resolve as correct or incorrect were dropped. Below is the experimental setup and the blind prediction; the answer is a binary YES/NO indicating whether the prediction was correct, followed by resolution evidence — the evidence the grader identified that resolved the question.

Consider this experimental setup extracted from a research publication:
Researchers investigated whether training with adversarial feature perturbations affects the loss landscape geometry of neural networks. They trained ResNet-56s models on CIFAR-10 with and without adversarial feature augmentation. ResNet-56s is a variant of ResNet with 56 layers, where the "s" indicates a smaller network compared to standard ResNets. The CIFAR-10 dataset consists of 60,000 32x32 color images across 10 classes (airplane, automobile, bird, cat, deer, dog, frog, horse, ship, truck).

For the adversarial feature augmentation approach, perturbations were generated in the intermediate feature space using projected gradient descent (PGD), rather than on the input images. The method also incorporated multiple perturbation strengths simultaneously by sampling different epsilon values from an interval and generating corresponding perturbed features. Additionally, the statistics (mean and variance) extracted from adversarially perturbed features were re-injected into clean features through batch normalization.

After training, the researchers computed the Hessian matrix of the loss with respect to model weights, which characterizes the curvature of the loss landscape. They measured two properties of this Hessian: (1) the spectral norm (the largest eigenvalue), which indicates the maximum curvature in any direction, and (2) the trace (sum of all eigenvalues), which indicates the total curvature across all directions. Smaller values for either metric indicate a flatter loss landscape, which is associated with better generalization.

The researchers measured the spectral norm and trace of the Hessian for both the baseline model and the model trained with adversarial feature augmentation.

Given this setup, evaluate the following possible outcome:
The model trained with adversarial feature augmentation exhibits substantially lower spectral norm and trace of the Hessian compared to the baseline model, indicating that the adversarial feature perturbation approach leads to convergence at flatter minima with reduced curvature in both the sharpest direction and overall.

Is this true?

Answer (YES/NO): YES